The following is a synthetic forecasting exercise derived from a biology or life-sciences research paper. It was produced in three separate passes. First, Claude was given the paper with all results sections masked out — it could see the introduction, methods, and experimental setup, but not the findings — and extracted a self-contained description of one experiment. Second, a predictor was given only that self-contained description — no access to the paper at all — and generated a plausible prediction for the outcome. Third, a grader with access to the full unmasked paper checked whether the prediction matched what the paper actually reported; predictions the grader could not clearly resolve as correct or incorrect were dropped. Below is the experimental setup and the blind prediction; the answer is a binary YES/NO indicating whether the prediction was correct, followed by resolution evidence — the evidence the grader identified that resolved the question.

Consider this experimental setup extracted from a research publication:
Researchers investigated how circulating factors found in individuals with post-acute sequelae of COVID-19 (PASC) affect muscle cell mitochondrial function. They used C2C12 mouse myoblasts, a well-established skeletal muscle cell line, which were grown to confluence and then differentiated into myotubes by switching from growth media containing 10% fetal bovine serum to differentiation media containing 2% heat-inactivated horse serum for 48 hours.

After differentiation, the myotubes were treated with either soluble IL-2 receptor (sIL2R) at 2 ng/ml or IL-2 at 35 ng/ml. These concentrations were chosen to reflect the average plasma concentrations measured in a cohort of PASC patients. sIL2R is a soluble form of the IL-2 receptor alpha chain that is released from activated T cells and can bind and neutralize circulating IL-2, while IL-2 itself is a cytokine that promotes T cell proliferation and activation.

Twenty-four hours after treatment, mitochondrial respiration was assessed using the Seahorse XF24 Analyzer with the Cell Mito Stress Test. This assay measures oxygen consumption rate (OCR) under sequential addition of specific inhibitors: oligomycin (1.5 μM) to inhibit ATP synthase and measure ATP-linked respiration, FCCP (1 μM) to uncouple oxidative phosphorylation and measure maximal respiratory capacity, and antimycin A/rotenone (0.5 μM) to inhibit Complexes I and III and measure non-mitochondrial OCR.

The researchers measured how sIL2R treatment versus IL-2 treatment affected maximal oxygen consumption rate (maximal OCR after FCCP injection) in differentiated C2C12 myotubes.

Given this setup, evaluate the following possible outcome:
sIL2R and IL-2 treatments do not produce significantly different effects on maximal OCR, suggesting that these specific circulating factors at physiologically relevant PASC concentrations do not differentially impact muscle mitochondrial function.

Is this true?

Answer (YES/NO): NO